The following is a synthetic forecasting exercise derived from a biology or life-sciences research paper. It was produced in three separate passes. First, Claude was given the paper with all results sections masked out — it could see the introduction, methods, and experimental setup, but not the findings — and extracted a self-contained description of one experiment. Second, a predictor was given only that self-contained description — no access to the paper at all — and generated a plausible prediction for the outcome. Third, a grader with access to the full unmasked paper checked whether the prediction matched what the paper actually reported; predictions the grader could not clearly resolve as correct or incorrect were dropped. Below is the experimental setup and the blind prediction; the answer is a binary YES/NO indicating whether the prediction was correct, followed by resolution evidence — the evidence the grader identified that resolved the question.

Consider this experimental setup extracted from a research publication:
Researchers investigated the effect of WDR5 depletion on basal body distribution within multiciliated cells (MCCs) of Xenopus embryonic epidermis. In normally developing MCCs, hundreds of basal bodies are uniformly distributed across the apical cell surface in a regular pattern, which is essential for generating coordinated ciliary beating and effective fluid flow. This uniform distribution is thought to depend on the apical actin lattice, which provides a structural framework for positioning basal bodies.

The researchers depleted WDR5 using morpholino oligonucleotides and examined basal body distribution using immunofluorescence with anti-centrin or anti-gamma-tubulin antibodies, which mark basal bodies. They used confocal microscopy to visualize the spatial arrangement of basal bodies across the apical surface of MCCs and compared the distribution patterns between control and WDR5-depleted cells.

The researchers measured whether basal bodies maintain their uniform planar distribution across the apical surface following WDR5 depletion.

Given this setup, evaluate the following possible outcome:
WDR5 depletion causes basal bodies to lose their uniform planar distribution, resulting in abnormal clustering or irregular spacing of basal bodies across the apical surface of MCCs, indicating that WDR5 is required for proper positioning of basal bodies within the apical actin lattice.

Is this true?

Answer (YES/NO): YES